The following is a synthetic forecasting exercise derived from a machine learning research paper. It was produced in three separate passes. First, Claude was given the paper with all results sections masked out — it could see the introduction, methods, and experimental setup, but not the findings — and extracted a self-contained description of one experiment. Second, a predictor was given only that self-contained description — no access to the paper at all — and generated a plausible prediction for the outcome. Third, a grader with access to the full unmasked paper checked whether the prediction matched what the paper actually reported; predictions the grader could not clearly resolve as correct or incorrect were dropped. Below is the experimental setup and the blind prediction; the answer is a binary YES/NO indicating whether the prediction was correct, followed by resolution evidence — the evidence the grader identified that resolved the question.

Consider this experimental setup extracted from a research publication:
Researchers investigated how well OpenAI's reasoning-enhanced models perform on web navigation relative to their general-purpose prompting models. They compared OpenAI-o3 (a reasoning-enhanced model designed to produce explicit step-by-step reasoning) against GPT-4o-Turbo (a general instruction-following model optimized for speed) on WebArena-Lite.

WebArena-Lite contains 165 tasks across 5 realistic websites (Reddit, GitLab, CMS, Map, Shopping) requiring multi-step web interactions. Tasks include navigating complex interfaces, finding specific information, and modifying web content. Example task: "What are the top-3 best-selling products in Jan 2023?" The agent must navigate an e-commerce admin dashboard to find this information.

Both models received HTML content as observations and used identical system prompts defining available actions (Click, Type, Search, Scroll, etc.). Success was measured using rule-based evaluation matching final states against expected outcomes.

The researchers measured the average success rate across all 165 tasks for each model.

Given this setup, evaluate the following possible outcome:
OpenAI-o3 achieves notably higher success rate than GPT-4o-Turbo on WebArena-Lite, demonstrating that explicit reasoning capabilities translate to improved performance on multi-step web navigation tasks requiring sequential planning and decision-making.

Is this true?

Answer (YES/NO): YES